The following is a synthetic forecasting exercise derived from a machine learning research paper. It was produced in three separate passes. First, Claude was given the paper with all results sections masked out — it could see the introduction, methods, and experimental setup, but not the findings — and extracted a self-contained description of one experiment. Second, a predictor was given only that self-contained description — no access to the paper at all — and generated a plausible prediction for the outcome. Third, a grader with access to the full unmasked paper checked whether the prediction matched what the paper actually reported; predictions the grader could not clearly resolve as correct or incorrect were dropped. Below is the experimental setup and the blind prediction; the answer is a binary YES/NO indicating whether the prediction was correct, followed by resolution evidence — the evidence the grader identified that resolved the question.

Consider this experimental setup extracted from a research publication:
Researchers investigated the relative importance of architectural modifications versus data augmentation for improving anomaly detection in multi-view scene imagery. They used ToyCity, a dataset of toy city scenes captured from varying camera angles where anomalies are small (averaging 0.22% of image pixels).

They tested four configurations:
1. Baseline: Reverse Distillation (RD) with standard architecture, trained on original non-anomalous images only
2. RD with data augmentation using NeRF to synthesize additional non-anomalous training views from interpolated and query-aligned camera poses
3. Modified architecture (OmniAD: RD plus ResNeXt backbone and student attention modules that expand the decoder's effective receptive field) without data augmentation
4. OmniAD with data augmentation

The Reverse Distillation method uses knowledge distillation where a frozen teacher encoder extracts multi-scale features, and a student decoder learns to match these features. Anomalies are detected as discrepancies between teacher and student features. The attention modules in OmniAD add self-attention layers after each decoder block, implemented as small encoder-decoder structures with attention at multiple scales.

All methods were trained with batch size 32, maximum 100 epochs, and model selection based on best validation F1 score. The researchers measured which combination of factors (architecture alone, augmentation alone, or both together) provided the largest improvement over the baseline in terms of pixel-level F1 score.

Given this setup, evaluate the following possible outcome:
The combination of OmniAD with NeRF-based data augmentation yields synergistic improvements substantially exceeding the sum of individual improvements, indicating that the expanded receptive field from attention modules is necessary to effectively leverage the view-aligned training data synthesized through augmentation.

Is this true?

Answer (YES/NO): YES